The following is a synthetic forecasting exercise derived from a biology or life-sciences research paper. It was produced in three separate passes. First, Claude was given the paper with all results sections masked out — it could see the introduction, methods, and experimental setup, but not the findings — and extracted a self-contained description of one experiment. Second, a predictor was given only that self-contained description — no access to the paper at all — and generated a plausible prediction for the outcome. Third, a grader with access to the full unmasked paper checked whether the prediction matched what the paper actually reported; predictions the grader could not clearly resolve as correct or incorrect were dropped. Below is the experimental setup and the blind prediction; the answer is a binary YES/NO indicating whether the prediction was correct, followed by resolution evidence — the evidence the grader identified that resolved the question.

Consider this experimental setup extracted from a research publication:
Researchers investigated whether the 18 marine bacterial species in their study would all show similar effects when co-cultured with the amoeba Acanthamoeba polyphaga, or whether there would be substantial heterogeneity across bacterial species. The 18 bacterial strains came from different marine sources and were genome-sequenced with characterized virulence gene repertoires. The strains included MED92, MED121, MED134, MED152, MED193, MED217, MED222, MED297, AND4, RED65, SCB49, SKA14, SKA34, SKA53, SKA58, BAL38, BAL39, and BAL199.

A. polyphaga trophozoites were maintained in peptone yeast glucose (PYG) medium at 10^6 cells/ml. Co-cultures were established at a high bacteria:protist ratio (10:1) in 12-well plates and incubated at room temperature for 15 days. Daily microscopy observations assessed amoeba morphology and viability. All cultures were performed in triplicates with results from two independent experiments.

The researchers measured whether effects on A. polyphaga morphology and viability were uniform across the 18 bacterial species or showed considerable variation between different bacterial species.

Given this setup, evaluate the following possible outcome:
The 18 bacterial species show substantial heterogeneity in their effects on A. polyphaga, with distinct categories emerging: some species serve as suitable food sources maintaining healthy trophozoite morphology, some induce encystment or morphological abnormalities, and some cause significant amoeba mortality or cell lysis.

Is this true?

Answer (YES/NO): YES